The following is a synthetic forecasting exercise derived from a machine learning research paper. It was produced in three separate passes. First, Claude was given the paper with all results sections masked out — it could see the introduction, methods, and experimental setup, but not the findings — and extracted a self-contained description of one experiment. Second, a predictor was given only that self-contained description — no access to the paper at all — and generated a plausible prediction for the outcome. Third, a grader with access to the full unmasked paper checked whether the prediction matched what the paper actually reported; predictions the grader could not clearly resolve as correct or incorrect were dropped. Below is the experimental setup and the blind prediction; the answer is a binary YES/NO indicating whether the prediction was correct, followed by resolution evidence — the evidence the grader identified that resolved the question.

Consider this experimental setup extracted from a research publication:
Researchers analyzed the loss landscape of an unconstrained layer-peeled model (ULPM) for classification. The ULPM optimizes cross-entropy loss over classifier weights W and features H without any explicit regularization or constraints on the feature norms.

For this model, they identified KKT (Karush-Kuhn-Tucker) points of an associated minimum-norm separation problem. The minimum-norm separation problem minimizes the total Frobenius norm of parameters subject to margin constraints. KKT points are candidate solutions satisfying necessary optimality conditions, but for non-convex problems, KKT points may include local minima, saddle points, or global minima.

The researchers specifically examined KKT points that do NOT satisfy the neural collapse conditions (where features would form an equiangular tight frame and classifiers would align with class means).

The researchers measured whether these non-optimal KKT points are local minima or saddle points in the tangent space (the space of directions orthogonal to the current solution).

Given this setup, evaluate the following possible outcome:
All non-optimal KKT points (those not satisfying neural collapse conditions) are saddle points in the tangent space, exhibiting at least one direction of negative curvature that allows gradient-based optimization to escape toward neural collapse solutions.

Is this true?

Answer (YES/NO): YES